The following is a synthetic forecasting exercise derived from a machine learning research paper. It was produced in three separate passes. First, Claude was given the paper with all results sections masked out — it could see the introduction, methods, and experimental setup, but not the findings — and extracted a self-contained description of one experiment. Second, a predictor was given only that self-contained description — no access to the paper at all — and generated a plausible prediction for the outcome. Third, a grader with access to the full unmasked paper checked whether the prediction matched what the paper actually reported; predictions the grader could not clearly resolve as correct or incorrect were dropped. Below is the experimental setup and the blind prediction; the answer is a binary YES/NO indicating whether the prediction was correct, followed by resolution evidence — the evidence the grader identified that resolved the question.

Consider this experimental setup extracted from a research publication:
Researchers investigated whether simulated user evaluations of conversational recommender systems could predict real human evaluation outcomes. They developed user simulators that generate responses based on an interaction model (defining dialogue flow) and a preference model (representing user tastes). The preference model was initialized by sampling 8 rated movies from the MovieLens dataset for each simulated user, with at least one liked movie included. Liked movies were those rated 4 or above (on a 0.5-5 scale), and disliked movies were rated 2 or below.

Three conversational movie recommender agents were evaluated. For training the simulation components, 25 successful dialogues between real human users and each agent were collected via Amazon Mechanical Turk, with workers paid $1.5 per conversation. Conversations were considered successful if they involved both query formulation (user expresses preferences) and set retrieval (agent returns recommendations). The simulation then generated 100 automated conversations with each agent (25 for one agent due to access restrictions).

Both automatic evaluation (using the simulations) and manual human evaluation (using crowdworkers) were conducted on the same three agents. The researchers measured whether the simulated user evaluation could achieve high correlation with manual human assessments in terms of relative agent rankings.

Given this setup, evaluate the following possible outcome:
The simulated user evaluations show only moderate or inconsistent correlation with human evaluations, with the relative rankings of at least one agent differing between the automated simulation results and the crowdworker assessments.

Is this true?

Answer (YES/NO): NO